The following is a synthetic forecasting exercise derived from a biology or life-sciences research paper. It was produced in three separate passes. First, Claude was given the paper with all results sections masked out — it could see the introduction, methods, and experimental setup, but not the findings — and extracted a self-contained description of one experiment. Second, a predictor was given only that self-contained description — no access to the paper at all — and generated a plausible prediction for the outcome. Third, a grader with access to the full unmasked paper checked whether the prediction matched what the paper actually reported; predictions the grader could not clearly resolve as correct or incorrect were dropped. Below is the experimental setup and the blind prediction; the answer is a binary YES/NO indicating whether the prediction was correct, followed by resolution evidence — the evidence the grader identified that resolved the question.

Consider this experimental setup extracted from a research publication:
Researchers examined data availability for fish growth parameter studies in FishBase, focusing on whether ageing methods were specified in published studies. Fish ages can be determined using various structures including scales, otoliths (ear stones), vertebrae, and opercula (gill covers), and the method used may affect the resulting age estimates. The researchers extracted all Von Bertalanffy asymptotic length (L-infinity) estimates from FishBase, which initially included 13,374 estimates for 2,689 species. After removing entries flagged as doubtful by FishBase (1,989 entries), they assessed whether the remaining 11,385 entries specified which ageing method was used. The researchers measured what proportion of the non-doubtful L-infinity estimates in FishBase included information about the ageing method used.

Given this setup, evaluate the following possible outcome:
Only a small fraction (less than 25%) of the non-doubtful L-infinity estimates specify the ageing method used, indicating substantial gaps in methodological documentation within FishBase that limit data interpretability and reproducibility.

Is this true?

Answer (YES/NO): NO